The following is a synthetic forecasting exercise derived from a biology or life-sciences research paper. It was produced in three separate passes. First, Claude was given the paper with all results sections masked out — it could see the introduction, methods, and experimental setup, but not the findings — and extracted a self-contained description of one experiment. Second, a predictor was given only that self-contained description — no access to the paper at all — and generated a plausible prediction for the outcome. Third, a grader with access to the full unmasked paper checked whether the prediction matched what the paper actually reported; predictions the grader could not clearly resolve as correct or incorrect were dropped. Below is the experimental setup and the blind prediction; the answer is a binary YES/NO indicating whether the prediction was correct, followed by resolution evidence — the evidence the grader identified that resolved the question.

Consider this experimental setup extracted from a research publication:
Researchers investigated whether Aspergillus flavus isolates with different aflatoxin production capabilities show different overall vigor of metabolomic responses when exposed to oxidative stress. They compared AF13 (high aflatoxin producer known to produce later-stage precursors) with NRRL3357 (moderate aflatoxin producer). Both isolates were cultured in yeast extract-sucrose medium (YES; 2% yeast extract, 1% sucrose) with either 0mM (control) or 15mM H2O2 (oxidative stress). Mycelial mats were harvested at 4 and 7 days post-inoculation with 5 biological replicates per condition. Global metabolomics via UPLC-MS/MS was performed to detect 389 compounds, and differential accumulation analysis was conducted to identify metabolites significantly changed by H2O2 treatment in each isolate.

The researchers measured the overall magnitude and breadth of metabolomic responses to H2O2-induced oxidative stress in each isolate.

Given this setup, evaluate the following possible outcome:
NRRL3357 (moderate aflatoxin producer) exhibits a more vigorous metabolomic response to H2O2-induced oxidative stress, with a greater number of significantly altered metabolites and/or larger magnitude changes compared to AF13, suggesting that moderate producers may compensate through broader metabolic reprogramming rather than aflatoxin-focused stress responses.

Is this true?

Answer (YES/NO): YES